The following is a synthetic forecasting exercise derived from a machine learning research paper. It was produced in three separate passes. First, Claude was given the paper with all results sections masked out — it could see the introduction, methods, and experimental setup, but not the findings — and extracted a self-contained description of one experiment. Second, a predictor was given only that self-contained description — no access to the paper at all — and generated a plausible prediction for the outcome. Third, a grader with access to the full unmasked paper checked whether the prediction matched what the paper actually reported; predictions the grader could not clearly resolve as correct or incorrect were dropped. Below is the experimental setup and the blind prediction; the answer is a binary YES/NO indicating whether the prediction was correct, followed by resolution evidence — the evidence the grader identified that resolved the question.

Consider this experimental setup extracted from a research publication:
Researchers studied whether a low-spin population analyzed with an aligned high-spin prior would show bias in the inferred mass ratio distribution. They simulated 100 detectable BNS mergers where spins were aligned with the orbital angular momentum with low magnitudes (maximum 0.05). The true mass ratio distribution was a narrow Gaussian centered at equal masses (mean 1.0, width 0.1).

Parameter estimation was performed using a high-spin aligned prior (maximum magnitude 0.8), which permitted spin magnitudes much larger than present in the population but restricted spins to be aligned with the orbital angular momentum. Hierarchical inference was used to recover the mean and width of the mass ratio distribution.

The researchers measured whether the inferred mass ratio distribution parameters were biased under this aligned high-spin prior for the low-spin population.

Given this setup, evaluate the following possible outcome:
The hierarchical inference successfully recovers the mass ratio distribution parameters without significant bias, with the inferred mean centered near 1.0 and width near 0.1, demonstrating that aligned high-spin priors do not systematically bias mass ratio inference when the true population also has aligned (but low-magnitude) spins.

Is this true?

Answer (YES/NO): NO